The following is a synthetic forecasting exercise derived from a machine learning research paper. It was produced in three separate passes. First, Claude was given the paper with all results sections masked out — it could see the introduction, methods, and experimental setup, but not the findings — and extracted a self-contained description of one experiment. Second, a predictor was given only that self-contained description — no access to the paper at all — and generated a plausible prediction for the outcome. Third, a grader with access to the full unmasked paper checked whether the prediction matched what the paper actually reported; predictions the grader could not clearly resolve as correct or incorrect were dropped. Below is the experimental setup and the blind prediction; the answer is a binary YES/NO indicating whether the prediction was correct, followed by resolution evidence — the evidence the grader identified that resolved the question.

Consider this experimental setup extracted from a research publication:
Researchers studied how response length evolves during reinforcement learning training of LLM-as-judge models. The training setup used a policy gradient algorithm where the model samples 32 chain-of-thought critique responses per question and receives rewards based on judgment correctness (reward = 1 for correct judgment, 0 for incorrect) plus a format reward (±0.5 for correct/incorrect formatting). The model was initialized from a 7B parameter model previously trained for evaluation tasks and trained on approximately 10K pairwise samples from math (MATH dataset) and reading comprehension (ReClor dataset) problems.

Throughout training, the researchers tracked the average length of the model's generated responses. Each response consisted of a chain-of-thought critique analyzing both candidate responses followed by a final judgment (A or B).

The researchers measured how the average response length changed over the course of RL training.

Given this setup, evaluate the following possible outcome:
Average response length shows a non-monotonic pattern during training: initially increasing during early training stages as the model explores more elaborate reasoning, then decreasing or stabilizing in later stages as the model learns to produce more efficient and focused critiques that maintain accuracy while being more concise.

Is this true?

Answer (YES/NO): NO